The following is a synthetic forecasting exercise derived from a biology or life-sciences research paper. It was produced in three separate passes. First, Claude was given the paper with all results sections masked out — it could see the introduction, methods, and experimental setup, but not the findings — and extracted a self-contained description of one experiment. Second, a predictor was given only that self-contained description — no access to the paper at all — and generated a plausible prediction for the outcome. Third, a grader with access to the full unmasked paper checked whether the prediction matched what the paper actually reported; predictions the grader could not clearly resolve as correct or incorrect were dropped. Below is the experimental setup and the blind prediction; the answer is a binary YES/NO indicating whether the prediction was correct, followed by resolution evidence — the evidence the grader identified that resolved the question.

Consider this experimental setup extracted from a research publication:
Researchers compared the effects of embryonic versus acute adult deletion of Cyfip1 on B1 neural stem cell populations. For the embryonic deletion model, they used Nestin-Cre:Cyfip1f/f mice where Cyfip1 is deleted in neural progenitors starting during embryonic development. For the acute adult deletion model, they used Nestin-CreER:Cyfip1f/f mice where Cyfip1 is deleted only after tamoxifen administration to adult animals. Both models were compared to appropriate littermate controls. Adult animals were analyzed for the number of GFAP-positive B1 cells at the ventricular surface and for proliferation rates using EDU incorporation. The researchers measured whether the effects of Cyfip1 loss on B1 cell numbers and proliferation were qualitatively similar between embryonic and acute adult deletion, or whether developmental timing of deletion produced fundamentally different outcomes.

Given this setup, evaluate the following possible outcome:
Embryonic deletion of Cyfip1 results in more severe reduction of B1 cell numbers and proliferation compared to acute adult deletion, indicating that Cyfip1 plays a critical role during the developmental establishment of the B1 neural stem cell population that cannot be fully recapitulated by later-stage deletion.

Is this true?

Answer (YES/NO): NO